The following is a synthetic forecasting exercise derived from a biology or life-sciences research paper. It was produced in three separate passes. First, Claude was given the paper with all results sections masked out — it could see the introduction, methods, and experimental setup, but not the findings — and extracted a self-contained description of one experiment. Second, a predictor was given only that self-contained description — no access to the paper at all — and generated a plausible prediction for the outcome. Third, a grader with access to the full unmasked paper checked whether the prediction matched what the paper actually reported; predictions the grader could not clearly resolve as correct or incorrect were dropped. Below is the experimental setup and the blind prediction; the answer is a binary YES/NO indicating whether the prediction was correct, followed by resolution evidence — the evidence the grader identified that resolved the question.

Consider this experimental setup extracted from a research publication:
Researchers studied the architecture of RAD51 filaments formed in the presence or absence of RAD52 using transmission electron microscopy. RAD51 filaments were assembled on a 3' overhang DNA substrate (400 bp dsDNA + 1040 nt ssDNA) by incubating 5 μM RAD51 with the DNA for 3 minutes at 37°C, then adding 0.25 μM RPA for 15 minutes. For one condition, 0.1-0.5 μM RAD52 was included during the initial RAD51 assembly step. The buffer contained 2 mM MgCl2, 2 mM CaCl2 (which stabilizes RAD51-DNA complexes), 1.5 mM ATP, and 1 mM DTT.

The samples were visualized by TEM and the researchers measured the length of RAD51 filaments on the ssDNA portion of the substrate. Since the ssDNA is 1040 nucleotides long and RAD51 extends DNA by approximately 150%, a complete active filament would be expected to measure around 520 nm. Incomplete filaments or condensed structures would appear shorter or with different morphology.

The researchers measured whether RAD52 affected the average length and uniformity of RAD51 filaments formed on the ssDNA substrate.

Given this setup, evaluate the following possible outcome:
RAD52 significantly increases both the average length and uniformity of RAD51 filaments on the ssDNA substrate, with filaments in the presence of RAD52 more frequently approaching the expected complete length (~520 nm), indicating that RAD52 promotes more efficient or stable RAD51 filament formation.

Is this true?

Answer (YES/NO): NO